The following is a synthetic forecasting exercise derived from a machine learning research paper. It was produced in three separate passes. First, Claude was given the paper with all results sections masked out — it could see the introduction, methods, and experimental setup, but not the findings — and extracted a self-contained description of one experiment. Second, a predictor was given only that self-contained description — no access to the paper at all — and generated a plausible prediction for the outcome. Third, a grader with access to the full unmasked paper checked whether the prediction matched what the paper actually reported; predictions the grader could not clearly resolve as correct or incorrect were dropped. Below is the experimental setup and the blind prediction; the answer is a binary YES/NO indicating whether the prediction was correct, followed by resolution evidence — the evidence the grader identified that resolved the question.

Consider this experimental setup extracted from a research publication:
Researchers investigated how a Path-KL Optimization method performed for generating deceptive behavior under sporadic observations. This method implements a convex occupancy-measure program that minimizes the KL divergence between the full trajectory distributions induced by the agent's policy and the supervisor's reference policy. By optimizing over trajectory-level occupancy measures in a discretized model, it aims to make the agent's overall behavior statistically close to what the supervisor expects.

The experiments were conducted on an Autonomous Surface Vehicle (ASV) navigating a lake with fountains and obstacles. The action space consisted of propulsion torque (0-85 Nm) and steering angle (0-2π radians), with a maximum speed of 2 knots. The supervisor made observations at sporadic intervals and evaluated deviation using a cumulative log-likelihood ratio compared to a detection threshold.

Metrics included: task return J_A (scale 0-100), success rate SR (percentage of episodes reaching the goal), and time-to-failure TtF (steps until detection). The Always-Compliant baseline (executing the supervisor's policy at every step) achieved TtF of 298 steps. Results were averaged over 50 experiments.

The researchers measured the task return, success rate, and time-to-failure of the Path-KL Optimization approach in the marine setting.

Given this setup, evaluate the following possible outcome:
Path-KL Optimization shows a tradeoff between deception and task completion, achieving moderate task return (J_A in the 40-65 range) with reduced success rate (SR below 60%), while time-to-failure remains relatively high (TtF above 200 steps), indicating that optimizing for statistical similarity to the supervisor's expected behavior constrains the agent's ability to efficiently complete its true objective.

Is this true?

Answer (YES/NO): NO